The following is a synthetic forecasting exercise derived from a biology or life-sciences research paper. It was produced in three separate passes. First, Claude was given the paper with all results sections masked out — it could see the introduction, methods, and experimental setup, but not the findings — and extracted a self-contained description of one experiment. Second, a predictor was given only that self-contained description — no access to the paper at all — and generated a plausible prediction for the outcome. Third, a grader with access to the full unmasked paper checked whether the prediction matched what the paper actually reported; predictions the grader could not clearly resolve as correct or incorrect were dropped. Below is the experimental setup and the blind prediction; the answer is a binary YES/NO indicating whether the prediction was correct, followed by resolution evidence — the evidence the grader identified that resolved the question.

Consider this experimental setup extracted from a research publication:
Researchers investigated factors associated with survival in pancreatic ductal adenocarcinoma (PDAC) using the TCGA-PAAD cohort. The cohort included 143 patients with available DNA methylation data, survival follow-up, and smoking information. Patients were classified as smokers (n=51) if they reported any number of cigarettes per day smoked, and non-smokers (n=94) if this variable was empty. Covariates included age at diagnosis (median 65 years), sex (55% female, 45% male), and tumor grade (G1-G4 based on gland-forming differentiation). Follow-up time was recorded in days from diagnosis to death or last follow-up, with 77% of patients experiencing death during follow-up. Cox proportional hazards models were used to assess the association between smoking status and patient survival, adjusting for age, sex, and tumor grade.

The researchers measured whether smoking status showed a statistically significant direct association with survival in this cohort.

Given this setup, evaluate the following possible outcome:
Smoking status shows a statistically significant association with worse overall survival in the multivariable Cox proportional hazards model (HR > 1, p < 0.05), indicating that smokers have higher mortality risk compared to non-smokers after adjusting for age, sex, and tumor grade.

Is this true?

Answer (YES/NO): NO